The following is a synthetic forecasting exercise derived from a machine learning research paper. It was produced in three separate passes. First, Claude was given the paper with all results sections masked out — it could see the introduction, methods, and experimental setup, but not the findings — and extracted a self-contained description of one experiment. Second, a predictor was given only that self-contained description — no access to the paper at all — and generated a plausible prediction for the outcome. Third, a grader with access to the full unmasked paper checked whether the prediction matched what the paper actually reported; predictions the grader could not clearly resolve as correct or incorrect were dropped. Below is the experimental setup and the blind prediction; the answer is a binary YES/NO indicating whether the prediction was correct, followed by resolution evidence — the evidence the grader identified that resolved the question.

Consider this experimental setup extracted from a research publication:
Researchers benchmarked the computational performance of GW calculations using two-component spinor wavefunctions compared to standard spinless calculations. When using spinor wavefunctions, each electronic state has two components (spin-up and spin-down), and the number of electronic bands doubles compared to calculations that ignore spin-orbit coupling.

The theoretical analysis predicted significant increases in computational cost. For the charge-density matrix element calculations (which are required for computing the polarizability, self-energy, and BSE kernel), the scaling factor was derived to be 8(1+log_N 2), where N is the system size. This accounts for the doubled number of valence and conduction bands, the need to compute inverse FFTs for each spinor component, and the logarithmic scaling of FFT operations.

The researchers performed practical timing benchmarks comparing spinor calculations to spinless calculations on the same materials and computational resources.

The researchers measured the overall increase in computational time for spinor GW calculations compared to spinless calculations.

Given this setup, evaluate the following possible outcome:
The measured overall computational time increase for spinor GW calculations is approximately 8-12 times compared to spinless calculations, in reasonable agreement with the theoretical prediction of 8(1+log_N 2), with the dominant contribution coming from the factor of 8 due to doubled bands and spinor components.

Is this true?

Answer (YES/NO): NO